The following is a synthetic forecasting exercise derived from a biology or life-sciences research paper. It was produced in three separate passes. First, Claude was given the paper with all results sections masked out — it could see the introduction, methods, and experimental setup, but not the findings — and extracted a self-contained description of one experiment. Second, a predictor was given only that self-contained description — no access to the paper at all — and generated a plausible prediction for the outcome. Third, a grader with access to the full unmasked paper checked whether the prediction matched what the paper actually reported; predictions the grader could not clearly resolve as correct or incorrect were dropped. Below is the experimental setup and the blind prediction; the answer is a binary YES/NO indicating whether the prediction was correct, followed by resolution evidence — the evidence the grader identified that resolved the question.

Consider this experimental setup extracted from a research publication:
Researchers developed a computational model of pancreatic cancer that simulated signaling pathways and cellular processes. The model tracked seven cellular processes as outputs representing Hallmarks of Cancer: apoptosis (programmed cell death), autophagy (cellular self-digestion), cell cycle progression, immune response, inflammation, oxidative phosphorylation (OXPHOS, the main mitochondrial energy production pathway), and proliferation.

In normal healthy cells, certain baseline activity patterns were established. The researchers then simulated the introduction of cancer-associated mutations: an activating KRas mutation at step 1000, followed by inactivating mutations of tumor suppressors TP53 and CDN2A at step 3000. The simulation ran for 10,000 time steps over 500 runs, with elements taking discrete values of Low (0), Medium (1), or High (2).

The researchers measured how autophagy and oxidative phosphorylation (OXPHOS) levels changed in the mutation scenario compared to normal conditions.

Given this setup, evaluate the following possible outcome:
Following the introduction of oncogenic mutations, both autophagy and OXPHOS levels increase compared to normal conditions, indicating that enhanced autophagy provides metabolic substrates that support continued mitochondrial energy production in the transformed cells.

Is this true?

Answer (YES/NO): NO